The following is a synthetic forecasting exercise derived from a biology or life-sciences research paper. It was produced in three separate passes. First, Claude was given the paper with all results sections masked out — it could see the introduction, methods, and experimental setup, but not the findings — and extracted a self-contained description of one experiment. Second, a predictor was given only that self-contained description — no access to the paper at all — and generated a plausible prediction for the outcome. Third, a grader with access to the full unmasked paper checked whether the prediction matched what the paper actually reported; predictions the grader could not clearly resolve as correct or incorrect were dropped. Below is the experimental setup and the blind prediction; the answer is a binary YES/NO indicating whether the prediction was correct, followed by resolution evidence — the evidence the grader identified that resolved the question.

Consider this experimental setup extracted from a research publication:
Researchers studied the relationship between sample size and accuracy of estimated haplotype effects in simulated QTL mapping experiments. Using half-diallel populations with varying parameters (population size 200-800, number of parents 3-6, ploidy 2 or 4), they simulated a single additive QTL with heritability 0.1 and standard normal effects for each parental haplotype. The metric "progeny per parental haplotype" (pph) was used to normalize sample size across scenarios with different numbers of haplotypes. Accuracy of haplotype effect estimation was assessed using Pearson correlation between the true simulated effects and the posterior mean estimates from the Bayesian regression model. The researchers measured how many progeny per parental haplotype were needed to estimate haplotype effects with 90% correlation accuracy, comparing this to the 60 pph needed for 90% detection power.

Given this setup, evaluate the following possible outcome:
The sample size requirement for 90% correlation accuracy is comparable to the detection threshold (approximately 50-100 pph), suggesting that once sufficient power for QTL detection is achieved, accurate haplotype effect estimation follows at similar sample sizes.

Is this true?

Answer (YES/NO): NO